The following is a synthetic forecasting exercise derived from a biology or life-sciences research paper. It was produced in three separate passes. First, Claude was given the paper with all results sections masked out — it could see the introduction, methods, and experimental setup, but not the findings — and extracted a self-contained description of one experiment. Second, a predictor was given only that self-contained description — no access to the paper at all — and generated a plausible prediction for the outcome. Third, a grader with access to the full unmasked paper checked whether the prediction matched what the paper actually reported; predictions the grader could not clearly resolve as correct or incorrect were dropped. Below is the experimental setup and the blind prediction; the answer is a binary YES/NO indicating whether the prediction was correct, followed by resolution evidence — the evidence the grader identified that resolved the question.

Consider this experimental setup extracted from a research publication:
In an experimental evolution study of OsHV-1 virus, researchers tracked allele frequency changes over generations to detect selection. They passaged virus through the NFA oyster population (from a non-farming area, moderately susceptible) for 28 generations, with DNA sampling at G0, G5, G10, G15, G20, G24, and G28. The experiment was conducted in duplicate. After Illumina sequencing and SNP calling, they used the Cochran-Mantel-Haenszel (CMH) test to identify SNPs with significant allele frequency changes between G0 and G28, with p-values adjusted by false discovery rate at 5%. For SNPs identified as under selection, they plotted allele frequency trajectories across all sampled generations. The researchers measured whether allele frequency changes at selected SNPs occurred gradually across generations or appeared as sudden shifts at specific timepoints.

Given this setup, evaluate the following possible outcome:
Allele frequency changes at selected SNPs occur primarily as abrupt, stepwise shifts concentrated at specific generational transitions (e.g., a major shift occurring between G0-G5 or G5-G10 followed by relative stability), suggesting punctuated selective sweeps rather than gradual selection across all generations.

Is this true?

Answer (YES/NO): NO